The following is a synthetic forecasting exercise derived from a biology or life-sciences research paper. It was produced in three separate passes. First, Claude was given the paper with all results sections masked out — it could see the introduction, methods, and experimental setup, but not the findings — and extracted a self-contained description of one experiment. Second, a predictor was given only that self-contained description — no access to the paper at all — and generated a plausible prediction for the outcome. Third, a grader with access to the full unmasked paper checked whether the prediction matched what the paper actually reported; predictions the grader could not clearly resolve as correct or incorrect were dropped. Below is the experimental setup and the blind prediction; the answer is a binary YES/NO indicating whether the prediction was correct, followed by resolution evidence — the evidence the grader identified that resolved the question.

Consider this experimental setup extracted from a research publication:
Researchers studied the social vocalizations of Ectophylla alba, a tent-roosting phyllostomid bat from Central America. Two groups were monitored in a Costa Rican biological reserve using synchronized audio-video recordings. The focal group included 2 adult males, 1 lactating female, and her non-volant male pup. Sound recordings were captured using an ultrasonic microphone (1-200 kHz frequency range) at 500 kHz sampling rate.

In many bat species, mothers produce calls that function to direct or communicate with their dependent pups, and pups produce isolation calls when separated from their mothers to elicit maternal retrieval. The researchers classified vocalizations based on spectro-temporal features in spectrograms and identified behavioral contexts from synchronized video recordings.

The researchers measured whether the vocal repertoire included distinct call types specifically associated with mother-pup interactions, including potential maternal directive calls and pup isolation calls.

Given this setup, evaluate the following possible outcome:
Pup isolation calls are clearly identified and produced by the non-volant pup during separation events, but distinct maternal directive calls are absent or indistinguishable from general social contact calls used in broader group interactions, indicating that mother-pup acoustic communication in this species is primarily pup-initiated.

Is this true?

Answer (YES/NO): NO